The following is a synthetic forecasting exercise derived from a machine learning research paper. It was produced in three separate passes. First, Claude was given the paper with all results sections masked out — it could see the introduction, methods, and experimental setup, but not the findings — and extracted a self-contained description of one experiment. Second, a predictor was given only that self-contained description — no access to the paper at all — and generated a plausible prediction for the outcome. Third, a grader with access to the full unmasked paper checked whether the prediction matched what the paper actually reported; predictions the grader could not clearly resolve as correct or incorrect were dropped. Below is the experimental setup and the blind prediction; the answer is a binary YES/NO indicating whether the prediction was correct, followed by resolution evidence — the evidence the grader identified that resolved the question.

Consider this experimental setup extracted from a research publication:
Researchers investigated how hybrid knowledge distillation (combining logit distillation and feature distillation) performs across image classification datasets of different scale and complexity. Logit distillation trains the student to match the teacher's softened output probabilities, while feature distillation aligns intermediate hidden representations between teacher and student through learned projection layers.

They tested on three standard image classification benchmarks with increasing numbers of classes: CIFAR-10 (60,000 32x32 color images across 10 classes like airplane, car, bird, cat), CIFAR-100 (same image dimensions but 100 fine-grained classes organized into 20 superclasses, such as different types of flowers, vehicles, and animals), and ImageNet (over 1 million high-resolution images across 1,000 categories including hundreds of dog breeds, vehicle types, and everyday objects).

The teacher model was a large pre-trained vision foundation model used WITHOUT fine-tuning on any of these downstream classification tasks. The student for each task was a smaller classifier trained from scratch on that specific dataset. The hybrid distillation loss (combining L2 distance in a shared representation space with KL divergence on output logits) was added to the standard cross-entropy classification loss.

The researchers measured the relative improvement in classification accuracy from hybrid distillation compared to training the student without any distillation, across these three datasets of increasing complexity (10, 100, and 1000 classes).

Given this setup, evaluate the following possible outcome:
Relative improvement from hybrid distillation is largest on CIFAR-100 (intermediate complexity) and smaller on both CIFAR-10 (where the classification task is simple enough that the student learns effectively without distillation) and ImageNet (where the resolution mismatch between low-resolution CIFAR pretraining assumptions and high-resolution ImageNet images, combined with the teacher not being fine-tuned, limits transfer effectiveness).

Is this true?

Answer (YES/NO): YES